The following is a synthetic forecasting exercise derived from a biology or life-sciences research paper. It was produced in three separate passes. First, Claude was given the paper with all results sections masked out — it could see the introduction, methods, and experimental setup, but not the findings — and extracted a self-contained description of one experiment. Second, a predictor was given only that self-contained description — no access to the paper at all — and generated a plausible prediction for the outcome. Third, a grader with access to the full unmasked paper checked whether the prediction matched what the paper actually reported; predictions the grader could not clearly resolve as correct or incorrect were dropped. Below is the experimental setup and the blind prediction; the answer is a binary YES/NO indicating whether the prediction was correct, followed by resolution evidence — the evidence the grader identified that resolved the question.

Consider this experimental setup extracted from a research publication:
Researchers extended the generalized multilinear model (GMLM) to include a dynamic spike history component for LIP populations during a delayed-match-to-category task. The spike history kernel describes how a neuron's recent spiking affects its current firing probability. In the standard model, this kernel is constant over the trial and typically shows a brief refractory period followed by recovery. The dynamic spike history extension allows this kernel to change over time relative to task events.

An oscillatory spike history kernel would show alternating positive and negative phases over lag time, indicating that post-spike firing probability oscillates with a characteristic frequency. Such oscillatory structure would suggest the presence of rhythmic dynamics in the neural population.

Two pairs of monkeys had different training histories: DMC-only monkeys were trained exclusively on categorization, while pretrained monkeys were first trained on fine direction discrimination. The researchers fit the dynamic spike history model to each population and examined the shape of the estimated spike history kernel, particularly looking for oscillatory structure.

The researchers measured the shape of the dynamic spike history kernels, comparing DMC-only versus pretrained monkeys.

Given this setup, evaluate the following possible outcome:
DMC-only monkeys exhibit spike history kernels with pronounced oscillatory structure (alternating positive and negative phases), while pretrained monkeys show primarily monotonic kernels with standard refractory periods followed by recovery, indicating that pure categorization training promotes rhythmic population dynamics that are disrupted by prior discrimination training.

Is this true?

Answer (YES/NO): YES